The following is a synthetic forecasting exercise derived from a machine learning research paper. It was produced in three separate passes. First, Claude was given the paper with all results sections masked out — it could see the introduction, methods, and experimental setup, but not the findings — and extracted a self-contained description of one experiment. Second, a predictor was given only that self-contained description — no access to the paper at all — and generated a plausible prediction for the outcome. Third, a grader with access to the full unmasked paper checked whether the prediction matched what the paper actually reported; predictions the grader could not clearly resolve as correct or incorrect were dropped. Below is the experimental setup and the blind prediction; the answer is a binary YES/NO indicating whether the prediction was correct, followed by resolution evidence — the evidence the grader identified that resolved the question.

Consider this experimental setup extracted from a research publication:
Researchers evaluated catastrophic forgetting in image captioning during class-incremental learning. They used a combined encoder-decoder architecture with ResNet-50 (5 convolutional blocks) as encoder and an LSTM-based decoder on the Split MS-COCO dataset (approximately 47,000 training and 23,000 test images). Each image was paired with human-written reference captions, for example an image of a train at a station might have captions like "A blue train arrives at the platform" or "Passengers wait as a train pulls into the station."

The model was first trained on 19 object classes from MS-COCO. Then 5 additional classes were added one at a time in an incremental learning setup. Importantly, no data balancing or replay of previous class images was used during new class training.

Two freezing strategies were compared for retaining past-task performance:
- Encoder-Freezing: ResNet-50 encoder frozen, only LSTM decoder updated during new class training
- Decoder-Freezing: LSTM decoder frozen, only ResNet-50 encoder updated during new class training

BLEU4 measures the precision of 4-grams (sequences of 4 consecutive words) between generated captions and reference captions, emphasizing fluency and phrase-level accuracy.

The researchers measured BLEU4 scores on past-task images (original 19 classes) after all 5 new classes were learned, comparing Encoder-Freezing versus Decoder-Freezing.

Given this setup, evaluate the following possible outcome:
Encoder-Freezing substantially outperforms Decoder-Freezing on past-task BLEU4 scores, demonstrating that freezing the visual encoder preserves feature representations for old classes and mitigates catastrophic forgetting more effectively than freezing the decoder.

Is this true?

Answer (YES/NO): NO